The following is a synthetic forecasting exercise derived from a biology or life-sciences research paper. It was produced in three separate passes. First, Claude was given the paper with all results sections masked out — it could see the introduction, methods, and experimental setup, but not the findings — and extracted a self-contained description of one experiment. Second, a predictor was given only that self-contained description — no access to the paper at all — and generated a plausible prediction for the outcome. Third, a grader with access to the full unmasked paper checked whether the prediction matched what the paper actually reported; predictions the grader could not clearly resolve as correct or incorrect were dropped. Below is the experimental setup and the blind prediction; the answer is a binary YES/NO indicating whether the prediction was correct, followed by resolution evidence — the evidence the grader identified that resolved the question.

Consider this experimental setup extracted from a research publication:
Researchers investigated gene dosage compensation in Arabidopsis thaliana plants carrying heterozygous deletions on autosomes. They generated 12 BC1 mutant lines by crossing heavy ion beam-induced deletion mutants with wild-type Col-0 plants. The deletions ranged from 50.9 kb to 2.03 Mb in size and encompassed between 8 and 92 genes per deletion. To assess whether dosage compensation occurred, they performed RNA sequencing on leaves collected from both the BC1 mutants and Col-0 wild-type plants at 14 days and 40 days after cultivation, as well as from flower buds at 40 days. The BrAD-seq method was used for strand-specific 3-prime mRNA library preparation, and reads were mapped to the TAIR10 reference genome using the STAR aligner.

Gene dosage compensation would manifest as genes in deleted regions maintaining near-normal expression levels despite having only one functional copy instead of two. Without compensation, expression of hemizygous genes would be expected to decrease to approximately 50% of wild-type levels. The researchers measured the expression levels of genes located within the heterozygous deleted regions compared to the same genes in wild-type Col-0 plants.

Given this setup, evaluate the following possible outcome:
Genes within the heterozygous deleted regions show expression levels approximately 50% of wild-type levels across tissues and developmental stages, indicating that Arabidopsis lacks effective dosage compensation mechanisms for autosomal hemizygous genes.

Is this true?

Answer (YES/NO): YES